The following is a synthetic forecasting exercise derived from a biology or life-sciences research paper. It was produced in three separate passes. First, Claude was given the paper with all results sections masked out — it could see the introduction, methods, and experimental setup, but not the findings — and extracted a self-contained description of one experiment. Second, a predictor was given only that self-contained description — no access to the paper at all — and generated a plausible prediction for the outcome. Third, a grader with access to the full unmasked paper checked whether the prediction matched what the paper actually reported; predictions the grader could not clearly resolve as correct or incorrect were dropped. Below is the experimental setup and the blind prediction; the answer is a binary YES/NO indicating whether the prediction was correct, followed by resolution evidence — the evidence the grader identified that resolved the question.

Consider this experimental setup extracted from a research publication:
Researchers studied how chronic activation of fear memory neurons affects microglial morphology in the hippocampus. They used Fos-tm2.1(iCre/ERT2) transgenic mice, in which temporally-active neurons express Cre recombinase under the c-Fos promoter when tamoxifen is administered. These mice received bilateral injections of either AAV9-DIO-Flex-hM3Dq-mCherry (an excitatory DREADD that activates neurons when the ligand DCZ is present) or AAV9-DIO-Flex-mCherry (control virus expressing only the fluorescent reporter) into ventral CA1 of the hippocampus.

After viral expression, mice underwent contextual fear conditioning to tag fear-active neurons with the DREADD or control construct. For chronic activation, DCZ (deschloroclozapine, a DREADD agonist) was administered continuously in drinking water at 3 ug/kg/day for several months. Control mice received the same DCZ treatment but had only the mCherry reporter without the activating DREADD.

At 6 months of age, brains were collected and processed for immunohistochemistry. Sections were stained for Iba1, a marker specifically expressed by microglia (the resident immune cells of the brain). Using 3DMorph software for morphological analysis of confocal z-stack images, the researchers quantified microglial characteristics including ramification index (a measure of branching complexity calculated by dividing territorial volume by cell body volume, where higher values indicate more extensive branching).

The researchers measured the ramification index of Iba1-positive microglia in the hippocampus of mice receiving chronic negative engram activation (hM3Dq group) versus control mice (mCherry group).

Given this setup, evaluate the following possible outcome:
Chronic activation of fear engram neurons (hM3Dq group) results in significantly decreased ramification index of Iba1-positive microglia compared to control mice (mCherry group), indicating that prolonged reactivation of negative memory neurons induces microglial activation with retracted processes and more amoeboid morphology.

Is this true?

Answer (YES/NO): NO